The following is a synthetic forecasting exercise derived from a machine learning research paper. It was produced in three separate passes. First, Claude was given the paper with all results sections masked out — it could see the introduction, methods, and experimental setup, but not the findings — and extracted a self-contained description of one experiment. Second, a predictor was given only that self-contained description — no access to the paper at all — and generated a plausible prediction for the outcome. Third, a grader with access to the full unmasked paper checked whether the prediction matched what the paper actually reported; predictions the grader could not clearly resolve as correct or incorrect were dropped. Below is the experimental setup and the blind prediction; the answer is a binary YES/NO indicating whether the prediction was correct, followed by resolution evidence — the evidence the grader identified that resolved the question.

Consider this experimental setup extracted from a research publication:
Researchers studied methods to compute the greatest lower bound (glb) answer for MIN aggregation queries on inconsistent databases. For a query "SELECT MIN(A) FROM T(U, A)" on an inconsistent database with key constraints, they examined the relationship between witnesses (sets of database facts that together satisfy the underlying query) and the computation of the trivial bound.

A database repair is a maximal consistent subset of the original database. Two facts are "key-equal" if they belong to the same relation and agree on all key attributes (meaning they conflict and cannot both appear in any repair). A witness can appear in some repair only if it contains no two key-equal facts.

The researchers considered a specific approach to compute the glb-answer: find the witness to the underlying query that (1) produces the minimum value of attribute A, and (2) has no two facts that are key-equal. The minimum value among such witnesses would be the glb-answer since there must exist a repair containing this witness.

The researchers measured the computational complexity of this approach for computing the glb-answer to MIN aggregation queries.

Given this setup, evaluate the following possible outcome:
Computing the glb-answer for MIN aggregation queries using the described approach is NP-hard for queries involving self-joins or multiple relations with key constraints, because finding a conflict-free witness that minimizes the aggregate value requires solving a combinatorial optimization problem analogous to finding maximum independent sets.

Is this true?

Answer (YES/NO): NO